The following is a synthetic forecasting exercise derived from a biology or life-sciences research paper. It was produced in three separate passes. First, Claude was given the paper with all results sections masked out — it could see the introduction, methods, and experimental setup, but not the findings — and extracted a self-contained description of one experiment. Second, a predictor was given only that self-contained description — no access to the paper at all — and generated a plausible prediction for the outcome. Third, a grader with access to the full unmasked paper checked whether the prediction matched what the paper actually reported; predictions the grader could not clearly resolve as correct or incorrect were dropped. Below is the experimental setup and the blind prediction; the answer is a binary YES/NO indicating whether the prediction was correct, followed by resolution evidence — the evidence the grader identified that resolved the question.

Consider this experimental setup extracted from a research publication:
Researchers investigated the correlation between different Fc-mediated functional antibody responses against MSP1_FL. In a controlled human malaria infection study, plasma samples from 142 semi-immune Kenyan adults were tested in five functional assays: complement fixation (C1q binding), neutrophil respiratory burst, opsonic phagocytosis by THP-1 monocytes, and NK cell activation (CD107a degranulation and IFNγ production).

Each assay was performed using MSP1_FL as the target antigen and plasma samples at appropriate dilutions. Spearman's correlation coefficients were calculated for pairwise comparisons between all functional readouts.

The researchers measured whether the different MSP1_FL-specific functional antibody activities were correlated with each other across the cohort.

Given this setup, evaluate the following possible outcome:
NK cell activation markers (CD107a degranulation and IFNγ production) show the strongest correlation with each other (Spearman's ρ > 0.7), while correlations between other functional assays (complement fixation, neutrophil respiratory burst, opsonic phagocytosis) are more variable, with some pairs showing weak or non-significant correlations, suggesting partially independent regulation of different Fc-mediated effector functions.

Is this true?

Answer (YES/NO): NO